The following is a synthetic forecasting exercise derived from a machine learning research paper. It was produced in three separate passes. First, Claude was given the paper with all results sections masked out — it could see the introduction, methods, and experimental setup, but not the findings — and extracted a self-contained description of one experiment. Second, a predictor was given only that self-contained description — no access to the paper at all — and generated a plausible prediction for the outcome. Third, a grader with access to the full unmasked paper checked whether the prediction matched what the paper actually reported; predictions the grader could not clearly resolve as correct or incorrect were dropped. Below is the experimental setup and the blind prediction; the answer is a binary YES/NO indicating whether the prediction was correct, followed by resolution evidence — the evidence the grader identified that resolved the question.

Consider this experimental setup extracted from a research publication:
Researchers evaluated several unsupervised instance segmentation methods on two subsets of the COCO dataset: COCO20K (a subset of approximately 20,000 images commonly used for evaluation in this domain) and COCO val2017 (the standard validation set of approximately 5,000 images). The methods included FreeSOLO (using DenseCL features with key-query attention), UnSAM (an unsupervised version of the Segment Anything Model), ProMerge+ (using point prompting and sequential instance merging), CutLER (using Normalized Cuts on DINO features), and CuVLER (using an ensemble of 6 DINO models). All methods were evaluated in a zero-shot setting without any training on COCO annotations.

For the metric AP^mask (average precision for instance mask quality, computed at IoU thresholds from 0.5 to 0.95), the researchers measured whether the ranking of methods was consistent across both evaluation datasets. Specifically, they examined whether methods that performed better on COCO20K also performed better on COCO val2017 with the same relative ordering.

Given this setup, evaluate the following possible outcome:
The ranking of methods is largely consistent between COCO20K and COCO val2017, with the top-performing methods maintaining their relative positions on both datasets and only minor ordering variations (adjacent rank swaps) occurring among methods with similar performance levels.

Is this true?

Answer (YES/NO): YES